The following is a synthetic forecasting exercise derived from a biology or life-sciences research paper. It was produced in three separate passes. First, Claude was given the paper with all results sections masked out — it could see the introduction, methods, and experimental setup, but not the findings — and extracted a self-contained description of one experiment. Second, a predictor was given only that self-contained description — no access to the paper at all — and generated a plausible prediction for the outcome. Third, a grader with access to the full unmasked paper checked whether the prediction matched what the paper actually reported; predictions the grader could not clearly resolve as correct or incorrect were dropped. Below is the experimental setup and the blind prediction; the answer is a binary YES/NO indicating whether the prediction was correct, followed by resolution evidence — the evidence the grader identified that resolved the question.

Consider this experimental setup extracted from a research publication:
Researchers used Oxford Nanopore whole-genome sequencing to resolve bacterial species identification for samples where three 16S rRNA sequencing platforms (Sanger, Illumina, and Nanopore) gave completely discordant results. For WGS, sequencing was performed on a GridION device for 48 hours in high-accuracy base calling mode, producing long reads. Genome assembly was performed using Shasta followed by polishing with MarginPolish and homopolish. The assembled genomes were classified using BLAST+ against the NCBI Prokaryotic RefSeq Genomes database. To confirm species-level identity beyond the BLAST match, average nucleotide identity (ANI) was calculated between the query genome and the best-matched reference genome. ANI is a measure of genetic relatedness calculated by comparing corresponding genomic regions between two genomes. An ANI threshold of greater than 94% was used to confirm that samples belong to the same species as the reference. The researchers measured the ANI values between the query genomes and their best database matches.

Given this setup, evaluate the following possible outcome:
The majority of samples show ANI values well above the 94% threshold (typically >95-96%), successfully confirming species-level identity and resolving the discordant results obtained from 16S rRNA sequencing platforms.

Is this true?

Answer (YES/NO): NO